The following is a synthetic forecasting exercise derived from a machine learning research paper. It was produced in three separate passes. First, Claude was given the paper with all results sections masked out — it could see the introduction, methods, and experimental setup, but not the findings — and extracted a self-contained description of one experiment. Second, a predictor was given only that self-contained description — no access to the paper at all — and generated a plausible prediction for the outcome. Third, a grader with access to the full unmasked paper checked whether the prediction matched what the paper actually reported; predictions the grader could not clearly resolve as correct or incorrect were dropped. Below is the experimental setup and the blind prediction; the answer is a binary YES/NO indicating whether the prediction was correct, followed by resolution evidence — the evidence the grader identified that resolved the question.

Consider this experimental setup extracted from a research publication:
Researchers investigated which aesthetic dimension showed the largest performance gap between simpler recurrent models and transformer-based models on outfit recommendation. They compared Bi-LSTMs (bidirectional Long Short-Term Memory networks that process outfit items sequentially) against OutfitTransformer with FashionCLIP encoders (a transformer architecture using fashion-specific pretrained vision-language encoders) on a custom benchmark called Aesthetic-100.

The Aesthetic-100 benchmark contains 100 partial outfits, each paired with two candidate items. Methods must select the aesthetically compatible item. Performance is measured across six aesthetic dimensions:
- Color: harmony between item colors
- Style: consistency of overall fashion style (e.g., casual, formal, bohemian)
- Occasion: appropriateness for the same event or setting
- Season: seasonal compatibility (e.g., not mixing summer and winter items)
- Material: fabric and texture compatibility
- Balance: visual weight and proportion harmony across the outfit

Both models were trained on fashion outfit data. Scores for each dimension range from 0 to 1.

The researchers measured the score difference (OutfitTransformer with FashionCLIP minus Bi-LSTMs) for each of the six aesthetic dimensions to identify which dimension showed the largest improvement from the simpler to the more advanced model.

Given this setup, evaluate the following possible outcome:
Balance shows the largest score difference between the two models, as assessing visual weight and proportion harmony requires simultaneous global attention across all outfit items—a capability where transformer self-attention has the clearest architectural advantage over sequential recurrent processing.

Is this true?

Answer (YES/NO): YES